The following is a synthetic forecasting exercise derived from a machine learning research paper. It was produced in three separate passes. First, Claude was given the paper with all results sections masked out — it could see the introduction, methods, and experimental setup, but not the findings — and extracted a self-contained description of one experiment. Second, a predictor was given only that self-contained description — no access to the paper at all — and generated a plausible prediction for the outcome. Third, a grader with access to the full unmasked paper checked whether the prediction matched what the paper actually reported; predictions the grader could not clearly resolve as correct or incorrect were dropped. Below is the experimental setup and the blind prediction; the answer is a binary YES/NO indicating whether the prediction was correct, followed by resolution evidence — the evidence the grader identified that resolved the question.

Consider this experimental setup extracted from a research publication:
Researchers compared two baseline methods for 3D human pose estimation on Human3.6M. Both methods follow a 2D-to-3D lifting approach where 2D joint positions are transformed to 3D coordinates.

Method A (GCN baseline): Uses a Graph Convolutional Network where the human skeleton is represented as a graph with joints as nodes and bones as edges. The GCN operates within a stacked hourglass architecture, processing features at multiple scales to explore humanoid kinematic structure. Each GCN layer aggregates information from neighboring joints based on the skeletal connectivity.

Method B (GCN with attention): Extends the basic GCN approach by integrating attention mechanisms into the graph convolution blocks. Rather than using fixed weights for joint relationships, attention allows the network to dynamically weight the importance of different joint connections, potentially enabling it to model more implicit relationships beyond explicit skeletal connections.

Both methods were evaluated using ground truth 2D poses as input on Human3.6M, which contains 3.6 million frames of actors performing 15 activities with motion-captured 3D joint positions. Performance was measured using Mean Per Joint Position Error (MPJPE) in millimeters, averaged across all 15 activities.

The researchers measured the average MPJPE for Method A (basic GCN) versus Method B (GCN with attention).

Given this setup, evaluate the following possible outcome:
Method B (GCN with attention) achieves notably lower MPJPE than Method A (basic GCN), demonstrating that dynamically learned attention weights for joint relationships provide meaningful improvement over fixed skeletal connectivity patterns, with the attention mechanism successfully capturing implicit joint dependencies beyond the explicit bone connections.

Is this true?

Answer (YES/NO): NO